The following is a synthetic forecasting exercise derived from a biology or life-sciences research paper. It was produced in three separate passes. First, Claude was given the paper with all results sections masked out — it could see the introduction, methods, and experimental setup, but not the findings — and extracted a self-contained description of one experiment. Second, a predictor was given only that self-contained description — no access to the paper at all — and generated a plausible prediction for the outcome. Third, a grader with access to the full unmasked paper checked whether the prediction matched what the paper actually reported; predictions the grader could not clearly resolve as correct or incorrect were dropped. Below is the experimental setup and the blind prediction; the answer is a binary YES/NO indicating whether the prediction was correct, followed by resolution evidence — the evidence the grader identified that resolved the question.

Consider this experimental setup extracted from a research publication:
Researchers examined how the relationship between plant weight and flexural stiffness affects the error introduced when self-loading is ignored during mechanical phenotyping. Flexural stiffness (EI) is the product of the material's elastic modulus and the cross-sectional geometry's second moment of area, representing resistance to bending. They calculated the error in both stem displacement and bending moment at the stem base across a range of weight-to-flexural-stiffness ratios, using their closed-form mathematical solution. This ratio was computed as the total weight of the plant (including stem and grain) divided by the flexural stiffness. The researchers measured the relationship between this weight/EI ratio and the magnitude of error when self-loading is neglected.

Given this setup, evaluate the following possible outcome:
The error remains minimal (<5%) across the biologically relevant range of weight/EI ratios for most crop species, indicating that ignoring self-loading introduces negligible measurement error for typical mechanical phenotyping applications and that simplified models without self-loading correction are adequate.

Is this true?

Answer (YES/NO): NO